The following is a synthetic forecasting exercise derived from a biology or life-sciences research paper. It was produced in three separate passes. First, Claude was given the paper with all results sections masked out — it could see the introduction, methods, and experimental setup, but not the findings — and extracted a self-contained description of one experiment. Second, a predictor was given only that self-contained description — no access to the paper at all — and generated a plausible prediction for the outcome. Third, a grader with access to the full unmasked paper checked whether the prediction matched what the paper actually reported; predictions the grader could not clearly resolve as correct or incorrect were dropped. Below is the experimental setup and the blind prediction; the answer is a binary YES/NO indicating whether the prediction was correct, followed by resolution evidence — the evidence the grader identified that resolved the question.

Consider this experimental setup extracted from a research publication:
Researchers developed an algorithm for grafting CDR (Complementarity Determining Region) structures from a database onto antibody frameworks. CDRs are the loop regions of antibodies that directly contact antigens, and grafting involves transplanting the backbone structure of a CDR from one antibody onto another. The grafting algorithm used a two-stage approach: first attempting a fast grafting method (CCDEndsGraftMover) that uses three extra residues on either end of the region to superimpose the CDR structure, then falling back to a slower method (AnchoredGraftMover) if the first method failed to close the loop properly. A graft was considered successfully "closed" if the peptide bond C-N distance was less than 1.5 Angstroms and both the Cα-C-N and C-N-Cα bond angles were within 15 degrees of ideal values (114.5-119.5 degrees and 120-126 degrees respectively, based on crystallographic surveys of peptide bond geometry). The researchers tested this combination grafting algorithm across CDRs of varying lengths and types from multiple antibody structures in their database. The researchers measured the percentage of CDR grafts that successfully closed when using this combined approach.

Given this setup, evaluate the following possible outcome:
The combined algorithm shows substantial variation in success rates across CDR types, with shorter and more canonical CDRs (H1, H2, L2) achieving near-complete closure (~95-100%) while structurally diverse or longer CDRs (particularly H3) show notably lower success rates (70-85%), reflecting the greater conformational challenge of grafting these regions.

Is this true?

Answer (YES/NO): NO